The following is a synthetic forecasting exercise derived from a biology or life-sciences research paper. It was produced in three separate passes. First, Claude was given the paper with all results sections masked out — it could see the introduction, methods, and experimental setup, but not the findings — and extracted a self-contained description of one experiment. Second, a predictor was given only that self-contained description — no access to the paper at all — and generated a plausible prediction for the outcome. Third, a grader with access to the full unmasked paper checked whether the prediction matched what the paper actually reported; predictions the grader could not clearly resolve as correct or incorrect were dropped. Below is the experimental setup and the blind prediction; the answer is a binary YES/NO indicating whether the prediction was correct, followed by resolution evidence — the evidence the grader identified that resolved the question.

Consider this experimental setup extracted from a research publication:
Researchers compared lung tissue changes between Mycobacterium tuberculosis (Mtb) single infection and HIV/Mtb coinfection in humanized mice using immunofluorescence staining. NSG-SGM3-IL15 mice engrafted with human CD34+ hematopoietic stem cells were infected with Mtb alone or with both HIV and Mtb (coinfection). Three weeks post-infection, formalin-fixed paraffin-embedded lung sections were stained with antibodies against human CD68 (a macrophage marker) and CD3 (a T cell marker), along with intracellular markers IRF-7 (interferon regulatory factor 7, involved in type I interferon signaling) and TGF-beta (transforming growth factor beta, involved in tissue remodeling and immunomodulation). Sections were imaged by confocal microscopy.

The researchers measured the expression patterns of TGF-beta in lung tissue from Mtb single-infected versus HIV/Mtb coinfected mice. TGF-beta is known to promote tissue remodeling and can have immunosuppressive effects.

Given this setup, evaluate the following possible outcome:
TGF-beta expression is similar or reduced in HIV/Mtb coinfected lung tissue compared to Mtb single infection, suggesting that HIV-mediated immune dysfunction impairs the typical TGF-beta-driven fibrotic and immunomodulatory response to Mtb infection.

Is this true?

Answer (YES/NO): YES